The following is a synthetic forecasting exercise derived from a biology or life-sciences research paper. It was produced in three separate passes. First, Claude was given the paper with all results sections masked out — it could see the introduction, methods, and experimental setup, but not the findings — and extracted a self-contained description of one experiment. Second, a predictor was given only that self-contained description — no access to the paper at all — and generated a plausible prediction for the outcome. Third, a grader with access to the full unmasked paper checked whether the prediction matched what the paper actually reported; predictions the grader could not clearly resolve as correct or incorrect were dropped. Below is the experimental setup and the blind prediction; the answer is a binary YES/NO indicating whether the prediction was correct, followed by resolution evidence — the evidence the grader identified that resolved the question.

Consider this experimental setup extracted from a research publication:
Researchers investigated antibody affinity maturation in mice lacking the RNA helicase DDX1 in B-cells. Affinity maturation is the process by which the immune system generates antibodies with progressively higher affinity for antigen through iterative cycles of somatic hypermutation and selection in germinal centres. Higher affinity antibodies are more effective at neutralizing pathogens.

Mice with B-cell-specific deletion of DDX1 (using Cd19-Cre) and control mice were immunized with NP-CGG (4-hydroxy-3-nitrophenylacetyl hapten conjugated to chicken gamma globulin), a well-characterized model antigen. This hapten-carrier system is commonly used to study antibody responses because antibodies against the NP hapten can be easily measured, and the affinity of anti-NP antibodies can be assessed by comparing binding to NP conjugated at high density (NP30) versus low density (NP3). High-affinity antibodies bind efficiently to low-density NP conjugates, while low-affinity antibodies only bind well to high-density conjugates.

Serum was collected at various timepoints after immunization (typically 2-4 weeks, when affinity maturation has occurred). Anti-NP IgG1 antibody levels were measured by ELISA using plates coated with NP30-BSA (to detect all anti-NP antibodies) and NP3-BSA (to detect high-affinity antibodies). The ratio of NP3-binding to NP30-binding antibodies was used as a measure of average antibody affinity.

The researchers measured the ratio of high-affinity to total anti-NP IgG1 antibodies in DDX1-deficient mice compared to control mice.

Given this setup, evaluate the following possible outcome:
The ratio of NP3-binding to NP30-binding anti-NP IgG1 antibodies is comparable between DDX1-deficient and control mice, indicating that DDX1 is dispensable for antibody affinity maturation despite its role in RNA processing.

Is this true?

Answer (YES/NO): NO